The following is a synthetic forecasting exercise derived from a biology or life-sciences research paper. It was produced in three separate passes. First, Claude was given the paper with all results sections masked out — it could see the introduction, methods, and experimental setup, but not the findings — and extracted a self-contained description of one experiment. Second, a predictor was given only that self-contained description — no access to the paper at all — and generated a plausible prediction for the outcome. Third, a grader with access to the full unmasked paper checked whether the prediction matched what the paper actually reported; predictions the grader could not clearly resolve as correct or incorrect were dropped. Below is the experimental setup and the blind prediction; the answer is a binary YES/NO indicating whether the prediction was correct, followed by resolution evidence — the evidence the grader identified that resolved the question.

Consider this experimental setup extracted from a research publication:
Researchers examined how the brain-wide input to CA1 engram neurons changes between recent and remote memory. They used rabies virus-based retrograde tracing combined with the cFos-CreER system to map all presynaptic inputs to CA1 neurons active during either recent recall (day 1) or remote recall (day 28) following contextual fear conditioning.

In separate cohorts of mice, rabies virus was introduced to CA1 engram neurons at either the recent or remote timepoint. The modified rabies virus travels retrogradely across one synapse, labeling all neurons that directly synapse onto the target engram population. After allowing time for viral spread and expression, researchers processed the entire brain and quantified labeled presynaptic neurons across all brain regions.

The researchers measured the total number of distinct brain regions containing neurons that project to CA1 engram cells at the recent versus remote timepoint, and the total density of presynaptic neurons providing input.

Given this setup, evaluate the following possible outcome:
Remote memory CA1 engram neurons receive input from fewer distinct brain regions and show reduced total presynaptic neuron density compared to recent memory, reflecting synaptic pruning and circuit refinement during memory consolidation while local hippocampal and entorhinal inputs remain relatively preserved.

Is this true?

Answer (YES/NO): NO